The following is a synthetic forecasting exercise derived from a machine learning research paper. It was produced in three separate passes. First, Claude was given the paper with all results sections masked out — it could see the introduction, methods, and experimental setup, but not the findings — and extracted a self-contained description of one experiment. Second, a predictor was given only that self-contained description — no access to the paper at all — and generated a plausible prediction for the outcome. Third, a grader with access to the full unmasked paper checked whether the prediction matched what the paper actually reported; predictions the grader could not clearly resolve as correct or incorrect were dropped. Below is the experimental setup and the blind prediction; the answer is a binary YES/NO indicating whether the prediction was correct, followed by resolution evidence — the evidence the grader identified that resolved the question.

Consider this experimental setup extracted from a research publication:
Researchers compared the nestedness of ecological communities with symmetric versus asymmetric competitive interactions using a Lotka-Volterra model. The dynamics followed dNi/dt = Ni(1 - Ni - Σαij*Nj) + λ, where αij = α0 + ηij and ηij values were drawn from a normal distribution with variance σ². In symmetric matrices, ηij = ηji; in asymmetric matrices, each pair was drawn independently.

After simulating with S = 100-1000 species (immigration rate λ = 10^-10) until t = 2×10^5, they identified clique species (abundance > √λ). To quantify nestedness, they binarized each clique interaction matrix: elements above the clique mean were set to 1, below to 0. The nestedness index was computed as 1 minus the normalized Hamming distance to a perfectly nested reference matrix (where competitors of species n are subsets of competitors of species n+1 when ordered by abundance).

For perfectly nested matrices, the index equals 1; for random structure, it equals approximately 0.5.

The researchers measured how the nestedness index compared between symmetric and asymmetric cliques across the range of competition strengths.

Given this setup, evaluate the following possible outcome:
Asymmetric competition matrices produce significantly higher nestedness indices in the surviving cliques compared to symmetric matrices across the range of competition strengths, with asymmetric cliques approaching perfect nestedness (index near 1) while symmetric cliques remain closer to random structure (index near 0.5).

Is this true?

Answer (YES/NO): NO